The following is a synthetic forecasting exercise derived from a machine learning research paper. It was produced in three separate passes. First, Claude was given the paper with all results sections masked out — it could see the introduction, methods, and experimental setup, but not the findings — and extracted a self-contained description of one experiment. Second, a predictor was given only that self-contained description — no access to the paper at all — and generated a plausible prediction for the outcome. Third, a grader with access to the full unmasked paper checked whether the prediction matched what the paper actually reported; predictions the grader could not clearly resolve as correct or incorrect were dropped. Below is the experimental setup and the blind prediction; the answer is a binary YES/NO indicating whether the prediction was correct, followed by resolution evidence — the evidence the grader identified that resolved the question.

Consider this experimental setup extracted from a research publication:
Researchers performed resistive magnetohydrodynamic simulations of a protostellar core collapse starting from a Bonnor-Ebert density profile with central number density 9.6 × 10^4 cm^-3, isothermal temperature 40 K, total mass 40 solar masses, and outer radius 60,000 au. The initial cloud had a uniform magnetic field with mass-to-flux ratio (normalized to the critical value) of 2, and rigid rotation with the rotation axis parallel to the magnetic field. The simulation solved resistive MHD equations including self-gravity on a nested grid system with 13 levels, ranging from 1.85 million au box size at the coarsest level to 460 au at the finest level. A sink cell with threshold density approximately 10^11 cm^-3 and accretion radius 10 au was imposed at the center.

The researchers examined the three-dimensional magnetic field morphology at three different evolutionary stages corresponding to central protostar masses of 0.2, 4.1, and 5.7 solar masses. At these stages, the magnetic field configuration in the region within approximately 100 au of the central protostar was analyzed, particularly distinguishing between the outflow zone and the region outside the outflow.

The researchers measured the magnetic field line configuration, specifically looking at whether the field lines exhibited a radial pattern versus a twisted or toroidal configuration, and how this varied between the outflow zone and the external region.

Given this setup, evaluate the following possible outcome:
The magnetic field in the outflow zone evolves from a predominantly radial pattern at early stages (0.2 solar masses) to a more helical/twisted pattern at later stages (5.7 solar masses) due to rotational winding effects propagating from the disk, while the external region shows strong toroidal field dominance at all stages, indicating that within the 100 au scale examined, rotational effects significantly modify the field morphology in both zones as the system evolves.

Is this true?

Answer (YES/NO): NO